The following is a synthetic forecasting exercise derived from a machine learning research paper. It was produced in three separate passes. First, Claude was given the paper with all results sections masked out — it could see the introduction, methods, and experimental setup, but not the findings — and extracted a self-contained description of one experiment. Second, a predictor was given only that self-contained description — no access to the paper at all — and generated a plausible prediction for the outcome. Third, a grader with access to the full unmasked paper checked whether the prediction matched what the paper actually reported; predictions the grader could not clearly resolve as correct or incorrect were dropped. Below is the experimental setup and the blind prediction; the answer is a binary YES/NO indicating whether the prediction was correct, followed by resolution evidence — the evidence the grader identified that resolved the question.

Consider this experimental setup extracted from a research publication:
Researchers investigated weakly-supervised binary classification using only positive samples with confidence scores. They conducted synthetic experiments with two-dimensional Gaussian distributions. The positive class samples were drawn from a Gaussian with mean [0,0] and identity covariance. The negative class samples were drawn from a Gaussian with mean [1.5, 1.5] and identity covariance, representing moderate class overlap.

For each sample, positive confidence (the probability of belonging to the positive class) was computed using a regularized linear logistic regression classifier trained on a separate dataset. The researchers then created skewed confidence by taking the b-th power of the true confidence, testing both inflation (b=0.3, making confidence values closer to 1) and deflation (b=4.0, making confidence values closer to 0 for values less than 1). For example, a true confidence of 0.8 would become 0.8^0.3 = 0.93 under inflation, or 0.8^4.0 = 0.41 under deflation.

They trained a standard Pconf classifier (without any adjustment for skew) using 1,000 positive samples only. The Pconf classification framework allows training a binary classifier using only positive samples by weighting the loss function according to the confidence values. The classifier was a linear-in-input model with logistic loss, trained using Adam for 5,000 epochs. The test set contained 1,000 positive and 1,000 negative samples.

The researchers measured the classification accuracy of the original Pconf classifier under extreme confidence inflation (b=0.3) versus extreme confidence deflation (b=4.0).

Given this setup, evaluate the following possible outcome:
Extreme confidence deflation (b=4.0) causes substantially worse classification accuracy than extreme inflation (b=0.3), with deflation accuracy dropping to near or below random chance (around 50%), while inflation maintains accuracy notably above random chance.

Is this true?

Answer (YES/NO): NO